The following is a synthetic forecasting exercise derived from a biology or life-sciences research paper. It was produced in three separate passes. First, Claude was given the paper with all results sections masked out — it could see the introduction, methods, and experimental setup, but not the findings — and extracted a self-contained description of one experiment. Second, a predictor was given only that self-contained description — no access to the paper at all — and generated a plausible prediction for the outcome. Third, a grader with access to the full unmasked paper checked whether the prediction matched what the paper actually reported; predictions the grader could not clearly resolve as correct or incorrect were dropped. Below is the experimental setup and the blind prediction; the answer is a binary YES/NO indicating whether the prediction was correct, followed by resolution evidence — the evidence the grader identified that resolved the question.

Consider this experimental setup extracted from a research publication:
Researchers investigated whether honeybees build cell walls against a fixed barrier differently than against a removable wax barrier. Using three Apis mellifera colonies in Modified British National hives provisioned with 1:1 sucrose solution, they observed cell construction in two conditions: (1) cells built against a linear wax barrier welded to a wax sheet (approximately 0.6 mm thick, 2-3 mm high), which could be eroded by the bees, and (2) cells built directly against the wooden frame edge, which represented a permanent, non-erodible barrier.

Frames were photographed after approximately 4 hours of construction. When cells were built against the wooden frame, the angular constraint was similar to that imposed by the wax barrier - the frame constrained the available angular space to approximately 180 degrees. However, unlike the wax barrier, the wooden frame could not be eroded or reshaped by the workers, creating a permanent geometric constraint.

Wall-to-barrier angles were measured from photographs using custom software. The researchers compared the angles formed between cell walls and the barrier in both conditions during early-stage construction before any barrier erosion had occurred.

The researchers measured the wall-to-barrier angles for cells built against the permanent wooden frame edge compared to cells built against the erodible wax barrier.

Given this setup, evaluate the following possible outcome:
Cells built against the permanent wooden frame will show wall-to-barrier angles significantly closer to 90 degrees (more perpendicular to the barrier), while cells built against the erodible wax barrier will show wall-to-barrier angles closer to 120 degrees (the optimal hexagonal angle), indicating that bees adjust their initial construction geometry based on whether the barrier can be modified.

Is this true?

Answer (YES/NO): NO